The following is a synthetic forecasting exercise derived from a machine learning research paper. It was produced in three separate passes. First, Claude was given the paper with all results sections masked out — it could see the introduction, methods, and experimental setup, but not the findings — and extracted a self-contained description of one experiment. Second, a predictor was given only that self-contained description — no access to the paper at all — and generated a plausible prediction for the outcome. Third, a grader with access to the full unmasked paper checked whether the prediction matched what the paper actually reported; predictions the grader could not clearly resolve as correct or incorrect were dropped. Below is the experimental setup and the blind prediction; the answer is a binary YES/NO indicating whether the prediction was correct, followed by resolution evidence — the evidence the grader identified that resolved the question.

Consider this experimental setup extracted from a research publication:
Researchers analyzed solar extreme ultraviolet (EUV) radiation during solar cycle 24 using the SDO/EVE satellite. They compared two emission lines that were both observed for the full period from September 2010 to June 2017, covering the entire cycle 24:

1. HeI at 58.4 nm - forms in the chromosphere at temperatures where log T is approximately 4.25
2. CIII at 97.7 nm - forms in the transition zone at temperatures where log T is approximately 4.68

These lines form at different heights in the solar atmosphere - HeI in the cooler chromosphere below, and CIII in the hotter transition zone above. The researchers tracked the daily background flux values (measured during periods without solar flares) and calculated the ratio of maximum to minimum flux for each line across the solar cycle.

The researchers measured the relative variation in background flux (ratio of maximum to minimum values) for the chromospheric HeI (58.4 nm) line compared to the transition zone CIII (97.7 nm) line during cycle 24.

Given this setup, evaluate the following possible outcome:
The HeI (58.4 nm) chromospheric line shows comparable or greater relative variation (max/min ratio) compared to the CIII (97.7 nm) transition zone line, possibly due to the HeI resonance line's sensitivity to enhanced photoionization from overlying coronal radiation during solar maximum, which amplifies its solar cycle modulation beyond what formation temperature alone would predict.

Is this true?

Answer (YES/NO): YES